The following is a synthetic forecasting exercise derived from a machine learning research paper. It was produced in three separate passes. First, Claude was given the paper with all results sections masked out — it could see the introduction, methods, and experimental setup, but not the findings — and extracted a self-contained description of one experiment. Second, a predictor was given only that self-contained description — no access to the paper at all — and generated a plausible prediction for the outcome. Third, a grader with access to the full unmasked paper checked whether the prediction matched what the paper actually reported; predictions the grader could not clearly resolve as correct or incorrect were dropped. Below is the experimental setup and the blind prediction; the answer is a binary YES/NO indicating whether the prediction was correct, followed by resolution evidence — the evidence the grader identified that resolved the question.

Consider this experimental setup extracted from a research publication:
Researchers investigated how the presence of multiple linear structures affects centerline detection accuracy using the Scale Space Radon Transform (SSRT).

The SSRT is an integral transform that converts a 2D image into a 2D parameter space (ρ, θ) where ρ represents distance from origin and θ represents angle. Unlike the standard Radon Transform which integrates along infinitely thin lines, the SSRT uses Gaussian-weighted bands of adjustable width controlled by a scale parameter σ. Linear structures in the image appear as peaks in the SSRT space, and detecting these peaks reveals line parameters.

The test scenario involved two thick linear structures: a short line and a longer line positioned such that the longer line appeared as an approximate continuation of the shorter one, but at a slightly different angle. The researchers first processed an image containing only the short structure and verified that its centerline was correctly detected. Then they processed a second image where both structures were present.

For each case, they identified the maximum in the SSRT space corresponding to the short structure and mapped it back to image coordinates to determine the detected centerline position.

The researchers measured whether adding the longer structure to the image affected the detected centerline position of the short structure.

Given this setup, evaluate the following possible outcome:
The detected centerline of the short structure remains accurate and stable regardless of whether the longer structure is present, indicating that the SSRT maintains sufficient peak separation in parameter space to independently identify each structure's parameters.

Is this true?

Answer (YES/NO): NO